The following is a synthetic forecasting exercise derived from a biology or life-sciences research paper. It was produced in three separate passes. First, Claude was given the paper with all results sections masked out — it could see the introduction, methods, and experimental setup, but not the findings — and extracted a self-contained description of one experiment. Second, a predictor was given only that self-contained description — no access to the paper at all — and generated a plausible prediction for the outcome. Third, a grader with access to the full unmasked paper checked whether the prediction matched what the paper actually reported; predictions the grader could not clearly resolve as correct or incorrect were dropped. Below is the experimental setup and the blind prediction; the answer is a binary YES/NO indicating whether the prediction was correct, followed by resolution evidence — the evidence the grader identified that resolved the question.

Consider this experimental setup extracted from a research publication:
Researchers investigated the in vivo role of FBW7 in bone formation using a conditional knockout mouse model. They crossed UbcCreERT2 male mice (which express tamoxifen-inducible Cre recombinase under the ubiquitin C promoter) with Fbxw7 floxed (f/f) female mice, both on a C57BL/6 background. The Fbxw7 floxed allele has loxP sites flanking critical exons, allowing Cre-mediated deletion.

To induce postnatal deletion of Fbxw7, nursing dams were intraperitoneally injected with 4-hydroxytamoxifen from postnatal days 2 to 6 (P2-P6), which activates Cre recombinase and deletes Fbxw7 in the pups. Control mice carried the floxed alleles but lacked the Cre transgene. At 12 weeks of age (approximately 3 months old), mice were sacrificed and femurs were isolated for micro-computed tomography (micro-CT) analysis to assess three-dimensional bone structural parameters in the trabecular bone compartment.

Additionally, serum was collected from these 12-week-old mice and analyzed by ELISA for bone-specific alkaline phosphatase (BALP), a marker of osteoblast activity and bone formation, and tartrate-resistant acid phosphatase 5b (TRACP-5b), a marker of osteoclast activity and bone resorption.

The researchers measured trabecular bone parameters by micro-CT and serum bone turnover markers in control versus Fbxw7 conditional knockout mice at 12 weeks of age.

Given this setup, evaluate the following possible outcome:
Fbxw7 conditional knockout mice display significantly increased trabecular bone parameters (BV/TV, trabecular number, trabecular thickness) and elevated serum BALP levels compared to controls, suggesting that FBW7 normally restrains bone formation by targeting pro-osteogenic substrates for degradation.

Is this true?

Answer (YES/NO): NO